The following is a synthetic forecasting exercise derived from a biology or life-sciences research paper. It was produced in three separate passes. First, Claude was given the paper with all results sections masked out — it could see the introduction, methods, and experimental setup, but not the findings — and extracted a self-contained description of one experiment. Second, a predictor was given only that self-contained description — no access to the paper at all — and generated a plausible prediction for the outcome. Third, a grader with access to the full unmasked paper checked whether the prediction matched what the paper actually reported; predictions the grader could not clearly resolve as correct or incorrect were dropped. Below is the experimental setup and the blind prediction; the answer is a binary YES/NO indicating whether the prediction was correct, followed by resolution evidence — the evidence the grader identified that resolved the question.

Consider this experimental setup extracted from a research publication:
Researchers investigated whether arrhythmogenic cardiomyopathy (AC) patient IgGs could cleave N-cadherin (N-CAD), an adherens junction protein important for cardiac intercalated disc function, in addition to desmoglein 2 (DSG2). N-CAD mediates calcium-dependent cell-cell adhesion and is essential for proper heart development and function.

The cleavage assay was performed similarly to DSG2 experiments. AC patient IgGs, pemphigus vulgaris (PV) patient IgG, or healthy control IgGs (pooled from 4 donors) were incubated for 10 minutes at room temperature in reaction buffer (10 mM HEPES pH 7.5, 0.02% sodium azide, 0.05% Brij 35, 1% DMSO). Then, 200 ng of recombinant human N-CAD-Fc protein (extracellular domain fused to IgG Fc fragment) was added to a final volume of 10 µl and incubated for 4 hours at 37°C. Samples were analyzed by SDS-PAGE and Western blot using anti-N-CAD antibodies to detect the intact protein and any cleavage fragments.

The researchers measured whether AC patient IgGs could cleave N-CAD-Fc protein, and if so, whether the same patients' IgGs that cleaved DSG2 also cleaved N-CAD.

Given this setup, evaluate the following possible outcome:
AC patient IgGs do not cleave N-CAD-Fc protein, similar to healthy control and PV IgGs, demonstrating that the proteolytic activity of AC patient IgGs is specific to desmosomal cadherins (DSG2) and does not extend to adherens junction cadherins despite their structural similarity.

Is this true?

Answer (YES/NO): NO